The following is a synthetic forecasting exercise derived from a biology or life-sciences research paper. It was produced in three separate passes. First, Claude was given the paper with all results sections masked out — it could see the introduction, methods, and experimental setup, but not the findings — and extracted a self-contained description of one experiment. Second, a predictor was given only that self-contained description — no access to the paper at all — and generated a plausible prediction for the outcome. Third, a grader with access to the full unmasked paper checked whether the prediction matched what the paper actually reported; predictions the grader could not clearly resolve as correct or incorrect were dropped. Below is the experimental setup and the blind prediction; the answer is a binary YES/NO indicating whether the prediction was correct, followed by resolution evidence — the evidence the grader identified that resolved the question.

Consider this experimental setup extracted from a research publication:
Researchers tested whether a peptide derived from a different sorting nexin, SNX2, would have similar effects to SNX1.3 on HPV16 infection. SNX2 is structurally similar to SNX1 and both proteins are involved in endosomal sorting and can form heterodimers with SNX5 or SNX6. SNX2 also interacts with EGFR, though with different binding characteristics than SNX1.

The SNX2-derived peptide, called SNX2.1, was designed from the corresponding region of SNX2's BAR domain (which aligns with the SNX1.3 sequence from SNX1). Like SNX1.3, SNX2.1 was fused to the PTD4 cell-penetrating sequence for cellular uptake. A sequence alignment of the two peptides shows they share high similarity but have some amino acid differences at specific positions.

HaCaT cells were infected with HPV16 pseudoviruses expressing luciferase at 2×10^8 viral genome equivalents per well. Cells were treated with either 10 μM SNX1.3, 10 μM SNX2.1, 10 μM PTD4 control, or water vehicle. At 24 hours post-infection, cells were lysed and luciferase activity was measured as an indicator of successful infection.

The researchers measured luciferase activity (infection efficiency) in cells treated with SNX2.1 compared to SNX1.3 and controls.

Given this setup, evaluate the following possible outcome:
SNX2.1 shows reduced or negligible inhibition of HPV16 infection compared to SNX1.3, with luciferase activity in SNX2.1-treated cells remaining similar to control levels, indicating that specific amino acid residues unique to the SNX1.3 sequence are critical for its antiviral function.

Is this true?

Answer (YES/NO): NO